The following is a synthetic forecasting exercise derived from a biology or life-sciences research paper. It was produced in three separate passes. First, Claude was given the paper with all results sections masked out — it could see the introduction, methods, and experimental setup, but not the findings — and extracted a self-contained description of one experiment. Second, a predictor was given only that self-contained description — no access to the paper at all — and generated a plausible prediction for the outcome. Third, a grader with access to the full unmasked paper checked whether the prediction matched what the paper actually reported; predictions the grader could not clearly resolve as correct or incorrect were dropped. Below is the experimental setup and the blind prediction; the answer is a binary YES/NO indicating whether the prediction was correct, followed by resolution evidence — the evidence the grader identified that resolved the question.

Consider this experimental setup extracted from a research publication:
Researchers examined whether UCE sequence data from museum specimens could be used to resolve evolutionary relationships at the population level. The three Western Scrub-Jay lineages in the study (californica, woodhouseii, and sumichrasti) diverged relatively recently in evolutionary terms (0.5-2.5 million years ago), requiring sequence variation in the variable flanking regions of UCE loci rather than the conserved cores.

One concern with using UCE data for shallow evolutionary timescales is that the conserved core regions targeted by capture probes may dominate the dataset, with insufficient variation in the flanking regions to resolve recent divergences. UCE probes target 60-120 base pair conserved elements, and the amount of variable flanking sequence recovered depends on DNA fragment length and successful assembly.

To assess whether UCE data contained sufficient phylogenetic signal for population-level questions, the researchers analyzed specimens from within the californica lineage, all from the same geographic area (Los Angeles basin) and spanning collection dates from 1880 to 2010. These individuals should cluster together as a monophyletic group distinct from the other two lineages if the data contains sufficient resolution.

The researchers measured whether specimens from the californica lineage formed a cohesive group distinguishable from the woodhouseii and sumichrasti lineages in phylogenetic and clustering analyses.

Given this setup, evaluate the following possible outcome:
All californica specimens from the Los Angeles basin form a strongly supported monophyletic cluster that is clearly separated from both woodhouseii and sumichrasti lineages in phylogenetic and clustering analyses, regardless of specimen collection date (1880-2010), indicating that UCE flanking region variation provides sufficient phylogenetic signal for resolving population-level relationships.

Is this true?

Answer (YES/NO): NO